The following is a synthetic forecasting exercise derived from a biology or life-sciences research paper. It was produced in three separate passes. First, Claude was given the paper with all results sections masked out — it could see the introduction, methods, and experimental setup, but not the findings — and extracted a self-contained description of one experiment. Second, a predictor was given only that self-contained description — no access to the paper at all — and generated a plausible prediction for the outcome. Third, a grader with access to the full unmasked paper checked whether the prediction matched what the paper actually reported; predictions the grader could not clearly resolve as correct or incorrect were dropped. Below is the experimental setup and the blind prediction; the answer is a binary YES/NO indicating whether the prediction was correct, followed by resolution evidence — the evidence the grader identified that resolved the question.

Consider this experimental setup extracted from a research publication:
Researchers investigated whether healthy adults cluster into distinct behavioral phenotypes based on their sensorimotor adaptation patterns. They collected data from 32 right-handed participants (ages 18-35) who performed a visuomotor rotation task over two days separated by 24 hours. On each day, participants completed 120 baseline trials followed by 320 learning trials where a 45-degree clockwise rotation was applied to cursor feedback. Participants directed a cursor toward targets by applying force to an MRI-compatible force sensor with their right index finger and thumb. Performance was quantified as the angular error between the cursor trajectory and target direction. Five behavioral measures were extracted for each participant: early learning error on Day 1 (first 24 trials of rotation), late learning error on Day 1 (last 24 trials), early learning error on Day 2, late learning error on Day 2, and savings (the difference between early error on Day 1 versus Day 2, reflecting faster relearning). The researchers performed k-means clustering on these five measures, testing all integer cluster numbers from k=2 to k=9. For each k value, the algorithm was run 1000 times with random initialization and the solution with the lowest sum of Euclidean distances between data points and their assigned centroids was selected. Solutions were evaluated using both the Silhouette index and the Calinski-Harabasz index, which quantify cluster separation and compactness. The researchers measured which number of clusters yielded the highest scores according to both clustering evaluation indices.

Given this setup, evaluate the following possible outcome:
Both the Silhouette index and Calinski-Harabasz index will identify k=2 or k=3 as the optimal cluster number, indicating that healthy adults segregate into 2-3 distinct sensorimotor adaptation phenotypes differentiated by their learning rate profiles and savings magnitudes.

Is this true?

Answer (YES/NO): YES